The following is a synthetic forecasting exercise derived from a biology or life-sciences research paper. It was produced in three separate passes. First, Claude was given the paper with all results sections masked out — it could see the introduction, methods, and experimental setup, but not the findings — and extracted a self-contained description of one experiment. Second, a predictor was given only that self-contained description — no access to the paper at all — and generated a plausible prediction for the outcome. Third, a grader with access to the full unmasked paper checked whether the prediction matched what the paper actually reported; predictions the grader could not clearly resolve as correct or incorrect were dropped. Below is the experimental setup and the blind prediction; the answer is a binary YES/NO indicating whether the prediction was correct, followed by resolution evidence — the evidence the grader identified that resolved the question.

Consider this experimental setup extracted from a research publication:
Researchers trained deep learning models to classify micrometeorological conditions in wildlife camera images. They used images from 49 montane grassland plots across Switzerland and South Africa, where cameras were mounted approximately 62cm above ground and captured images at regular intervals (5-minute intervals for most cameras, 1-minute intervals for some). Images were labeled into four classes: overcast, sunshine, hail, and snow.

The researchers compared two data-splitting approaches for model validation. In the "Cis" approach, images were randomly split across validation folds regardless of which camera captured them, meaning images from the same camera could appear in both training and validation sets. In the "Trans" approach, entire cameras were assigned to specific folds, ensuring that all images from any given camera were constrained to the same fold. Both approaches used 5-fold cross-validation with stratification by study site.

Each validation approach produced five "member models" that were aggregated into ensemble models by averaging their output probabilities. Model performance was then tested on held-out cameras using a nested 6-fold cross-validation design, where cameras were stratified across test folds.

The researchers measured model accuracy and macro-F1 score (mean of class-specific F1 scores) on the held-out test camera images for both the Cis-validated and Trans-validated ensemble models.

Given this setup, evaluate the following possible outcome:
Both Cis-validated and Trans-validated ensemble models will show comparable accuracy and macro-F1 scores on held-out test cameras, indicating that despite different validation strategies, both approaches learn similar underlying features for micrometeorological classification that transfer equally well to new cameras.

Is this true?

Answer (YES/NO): YES